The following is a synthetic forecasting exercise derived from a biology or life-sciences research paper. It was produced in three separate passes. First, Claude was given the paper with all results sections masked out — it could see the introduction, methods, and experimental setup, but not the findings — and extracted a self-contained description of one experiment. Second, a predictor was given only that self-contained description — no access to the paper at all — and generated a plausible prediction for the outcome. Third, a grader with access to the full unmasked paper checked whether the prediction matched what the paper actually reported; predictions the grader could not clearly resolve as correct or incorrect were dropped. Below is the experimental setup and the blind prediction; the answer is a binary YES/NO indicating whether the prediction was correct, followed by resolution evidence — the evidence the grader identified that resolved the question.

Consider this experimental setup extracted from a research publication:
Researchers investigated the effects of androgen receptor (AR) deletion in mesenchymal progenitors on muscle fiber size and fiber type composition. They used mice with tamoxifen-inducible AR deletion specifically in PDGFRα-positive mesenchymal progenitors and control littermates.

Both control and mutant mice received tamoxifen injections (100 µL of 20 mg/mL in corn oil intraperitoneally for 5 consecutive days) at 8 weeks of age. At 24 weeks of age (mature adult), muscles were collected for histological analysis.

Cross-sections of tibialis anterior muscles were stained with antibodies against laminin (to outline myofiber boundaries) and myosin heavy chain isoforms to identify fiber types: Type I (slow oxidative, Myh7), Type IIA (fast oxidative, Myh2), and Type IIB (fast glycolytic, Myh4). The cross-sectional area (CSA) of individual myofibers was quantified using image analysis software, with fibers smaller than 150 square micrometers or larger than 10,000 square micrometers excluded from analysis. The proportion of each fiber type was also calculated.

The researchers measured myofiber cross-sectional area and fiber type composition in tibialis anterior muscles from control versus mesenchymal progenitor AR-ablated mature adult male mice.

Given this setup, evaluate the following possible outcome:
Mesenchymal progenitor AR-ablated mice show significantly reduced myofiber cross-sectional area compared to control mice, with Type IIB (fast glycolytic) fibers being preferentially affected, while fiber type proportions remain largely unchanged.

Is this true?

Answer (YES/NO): NO